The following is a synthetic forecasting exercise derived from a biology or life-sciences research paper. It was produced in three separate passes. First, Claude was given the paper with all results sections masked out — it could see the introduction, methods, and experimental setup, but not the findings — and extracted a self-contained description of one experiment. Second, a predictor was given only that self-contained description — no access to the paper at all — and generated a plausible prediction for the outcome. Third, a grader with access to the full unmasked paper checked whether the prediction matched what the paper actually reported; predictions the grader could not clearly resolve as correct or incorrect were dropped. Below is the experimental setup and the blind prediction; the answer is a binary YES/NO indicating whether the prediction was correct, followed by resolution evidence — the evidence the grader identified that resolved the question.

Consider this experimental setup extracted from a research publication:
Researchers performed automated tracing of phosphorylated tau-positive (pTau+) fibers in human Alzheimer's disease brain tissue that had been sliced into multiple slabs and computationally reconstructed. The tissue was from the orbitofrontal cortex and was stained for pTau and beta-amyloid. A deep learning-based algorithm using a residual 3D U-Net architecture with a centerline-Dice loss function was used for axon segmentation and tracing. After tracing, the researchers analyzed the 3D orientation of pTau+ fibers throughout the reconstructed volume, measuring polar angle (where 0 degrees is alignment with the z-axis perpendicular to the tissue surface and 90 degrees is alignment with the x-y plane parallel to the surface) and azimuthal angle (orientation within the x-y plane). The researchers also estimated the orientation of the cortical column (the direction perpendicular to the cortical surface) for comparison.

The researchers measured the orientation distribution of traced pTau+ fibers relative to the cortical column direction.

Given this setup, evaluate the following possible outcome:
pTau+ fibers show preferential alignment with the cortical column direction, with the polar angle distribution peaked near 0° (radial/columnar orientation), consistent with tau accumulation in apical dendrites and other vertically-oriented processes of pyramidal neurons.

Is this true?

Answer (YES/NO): NO